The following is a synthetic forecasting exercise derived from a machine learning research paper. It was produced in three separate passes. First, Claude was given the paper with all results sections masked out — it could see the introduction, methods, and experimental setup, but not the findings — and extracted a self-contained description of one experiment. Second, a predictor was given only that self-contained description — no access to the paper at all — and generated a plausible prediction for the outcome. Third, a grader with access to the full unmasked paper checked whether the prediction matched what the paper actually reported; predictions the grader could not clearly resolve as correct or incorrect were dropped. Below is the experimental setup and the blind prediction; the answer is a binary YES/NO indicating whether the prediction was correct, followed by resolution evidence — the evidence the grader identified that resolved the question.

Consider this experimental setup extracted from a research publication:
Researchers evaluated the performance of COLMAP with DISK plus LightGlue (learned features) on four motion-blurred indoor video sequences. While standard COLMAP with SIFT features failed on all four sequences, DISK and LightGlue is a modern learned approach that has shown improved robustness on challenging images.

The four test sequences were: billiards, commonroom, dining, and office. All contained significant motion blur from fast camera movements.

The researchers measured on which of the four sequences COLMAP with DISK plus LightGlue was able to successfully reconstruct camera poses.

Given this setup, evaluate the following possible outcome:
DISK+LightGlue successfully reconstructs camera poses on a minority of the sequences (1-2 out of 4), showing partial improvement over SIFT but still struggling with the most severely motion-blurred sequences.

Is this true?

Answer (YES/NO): NO